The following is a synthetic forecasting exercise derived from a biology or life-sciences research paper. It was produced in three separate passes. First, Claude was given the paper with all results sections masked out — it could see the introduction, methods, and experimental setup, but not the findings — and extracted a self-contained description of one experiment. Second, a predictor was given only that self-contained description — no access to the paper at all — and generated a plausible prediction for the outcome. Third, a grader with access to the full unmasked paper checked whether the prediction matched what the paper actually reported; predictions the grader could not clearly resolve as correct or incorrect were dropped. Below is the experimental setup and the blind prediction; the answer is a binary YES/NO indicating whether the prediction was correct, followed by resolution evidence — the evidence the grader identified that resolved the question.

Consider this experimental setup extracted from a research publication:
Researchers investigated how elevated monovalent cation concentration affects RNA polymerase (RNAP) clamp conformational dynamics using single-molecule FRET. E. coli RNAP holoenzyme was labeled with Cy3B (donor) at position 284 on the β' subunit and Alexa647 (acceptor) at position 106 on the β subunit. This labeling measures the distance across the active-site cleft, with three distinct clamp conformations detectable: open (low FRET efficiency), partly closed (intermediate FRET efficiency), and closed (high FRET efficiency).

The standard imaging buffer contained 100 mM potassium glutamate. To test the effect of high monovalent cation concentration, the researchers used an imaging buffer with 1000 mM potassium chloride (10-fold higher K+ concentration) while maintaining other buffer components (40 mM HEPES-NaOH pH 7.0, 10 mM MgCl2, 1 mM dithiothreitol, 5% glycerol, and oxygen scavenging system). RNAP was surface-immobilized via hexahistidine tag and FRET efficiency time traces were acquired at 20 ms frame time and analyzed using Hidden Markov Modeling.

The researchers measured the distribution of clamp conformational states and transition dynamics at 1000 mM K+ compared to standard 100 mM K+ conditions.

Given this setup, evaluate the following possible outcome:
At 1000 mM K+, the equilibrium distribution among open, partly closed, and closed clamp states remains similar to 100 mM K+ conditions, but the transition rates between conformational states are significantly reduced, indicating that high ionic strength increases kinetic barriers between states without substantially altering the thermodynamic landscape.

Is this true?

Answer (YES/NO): NO